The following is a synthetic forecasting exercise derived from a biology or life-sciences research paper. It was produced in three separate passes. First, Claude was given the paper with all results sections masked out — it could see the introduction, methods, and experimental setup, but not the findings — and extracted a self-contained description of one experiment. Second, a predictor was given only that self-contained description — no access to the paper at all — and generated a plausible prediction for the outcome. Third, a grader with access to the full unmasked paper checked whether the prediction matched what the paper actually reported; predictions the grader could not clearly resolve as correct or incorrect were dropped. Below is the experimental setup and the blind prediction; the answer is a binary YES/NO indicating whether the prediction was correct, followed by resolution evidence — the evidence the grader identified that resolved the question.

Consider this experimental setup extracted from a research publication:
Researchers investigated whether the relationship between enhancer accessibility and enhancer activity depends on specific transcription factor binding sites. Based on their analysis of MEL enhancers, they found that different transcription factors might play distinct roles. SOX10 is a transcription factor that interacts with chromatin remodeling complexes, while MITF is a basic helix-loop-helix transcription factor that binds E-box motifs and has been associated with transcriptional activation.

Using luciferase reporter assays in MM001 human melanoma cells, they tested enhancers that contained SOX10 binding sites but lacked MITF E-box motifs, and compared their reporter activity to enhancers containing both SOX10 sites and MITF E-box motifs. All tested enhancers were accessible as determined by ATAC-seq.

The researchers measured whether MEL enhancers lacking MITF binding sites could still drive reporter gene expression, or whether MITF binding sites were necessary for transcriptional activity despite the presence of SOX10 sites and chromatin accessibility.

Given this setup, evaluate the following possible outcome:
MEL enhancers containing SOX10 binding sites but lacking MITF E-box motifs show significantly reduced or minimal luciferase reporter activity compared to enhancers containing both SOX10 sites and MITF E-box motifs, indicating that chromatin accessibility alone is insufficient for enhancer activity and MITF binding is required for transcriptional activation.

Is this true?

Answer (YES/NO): YES